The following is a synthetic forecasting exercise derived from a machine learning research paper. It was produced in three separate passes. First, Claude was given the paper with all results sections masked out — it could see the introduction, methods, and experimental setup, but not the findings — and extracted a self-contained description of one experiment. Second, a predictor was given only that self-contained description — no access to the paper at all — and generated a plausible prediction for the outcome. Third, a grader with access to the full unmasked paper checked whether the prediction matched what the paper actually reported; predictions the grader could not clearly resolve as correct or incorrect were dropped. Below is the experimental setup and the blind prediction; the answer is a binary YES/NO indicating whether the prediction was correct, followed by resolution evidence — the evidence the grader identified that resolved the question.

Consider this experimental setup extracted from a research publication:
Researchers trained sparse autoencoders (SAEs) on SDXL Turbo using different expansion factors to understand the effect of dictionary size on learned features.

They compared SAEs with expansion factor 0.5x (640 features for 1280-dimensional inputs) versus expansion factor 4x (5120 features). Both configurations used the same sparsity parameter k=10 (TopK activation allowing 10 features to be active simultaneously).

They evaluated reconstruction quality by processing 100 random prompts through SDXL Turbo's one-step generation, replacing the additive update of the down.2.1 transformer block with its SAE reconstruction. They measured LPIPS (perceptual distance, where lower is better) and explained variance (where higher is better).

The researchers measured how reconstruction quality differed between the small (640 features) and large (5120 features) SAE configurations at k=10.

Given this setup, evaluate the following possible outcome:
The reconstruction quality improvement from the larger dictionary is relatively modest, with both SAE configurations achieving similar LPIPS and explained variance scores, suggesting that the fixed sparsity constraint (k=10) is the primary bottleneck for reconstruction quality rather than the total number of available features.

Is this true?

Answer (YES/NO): NO